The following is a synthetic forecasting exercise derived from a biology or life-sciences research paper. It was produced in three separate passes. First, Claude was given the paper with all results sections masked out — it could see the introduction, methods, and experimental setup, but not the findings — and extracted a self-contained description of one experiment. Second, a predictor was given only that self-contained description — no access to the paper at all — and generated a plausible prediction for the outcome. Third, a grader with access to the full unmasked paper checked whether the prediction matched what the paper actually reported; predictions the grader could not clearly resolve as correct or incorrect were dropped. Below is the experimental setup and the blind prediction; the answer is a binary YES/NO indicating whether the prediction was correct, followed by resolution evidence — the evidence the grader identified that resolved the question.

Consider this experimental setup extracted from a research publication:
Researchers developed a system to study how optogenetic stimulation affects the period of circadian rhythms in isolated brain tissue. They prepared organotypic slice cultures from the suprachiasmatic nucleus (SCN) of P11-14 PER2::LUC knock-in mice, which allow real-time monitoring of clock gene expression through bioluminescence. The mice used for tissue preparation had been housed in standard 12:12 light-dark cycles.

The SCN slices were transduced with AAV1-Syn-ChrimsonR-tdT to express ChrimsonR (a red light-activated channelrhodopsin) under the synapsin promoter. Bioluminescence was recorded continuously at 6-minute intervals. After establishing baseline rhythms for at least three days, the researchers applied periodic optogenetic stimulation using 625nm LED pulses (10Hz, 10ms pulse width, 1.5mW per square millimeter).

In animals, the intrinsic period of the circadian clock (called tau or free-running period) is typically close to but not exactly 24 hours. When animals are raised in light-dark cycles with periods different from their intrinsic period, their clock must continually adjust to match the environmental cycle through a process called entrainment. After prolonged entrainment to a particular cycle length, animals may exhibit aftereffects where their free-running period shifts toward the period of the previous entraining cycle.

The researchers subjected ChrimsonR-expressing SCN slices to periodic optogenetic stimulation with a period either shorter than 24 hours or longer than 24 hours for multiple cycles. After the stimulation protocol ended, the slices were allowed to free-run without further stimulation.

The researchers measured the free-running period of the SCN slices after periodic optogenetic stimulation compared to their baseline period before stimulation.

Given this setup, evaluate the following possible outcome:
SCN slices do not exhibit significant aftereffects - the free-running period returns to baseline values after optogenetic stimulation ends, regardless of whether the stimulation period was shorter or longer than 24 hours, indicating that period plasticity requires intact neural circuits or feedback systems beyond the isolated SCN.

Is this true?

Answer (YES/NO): NO